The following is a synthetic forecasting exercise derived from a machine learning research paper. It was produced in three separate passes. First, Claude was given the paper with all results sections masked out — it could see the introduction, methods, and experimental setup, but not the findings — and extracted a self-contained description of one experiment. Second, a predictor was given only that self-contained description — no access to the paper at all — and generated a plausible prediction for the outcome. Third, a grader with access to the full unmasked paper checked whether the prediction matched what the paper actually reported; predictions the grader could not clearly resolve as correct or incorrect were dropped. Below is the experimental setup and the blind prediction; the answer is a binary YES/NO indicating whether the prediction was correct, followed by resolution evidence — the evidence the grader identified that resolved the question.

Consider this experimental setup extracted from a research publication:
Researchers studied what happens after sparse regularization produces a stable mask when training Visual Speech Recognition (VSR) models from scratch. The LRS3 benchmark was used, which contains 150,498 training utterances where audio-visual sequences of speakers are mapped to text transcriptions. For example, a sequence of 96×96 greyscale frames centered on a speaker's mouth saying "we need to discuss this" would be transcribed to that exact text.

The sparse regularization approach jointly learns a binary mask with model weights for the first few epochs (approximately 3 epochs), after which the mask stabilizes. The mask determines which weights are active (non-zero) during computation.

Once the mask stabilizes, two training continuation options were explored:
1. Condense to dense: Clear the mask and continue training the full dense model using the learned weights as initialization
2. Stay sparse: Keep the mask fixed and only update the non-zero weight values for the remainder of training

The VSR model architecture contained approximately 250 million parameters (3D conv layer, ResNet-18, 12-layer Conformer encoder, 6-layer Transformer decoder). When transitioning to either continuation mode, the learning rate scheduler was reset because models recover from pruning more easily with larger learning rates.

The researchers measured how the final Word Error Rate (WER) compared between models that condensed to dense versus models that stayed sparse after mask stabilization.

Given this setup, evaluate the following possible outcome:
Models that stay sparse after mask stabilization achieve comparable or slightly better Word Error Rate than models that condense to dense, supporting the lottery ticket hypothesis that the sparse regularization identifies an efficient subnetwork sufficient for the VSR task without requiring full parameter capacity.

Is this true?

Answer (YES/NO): NO